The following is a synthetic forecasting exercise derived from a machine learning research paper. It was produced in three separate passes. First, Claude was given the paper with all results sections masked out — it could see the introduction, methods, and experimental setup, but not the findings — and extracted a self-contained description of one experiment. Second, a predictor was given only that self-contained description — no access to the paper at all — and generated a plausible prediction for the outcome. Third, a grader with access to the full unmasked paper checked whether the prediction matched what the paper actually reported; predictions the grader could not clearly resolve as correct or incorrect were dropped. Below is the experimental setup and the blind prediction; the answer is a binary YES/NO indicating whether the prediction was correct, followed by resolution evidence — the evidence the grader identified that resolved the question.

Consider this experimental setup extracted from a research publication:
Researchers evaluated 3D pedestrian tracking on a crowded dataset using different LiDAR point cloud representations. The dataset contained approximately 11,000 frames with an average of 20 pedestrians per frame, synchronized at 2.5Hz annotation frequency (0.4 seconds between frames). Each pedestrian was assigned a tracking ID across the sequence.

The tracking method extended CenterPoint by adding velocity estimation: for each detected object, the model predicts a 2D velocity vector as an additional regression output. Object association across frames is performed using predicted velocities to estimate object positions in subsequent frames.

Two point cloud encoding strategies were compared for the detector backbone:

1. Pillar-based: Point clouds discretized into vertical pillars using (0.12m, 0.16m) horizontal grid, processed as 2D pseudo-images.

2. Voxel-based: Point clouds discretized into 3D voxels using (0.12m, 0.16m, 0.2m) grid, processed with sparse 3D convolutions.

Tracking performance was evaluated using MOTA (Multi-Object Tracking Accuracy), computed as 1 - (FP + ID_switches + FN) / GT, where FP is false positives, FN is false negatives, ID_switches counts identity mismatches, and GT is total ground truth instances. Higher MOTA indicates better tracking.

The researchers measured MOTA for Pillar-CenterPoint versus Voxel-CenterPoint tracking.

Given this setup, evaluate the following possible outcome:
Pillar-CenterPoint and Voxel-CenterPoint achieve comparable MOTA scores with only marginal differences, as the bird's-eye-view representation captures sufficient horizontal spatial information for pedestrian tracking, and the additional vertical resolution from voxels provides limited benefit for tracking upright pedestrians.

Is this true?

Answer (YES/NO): NO